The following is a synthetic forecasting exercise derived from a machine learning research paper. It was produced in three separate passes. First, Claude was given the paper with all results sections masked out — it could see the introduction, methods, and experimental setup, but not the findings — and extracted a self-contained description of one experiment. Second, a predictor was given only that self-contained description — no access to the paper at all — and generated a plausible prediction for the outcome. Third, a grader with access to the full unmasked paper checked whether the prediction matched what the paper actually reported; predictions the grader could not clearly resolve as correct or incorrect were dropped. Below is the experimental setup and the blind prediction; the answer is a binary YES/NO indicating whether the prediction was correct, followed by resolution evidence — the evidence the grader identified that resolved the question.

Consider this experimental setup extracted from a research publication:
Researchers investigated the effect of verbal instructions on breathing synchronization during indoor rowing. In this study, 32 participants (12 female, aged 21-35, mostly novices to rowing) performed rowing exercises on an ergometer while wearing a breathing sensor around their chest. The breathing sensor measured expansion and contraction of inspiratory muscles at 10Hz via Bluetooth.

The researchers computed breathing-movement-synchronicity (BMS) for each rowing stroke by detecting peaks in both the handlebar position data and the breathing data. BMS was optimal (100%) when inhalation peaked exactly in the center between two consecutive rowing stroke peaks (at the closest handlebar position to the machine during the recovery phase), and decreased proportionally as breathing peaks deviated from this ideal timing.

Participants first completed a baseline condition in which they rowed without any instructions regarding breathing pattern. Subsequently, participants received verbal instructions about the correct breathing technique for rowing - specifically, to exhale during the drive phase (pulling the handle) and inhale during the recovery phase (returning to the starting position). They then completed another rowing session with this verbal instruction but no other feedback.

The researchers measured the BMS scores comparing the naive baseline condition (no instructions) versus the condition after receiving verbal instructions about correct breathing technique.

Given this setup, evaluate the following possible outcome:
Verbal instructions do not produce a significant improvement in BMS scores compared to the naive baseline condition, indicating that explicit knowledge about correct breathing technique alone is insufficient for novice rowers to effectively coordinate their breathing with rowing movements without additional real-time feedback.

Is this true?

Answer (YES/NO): NO